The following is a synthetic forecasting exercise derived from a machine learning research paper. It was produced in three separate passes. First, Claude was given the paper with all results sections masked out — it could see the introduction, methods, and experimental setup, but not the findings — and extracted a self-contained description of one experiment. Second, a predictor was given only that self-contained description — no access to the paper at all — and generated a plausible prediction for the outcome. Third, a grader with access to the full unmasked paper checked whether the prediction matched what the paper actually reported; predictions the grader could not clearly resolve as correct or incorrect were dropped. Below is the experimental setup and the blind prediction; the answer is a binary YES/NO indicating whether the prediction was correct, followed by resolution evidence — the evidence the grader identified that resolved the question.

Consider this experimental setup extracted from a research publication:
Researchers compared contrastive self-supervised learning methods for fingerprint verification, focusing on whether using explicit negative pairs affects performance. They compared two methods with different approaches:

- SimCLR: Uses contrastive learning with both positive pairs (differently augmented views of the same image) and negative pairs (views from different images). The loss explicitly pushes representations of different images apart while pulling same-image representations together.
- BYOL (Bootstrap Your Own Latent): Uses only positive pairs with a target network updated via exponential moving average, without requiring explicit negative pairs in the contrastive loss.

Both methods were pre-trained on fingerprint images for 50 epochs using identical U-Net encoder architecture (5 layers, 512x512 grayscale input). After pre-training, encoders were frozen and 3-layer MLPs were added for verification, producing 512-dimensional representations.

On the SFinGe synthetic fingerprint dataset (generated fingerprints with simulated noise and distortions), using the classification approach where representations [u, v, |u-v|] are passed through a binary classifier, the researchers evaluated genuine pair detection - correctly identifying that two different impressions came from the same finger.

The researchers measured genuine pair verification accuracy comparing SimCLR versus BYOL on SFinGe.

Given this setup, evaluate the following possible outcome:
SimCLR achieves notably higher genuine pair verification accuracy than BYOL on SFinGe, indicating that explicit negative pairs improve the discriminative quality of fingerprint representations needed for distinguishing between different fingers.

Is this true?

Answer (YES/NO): YES